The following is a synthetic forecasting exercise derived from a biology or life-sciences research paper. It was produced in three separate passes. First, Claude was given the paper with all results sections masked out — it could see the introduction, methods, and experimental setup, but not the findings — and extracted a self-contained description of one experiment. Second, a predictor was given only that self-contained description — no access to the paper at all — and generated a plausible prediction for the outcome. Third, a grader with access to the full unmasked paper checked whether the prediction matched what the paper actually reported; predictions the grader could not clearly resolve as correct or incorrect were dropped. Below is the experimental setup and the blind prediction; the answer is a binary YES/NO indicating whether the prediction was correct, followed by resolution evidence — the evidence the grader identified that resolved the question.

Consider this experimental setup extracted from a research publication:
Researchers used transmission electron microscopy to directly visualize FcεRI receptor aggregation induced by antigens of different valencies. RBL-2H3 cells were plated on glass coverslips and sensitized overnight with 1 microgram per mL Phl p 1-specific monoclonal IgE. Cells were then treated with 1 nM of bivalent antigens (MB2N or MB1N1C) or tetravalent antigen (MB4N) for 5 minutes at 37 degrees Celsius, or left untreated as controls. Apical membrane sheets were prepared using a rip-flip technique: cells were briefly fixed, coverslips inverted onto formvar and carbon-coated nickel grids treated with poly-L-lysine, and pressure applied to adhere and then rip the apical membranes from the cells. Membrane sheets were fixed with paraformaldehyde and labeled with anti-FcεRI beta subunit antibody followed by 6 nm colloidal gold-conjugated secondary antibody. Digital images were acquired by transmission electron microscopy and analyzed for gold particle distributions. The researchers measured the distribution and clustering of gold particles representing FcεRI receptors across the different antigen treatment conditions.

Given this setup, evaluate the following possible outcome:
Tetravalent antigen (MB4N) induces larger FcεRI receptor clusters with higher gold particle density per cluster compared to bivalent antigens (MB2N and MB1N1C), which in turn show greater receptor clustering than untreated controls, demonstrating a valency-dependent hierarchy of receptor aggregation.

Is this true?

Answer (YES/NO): YES